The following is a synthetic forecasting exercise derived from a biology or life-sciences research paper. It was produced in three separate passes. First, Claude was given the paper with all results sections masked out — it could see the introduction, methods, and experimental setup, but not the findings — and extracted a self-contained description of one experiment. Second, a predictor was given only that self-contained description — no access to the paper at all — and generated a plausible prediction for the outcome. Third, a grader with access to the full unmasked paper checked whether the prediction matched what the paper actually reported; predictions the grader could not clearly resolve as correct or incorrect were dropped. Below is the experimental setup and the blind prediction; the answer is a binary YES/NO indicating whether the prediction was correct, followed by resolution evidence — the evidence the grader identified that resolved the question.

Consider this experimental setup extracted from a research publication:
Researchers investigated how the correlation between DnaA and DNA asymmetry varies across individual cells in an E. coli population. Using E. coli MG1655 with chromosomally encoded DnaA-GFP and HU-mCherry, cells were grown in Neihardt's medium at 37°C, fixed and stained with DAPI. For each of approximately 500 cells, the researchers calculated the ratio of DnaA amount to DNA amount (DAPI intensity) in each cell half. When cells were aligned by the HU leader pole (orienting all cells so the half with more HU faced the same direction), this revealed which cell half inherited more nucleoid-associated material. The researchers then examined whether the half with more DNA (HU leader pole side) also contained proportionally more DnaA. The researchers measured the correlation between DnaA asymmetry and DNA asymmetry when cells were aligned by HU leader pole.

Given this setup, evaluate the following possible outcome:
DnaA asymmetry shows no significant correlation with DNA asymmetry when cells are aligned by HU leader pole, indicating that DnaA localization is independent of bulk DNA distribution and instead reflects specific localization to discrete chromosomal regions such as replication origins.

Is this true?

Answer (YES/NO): NO